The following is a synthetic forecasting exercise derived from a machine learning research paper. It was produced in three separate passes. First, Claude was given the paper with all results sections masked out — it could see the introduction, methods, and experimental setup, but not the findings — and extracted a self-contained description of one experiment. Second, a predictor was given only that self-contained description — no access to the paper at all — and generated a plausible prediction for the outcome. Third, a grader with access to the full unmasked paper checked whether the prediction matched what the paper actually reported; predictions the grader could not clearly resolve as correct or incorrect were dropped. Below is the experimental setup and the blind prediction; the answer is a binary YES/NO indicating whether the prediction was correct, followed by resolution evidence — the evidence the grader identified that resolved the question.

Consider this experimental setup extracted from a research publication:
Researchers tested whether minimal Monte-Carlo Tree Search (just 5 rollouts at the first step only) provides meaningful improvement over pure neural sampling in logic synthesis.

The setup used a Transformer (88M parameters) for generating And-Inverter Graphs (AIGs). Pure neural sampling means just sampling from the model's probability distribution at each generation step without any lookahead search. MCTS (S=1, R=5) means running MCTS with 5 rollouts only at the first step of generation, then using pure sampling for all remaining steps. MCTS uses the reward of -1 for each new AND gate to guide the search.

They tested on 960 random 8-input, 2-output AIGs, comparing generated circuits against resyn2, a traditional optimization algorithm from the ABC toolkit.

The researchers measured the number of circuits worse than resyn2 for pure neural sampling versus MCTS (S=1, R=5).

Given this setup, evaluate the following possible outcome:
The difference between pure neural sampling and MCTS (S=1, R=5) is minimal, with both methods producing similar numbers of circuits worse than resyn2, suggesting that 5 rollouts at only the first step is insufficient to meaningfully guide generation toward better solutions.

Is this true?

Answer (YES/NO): NO